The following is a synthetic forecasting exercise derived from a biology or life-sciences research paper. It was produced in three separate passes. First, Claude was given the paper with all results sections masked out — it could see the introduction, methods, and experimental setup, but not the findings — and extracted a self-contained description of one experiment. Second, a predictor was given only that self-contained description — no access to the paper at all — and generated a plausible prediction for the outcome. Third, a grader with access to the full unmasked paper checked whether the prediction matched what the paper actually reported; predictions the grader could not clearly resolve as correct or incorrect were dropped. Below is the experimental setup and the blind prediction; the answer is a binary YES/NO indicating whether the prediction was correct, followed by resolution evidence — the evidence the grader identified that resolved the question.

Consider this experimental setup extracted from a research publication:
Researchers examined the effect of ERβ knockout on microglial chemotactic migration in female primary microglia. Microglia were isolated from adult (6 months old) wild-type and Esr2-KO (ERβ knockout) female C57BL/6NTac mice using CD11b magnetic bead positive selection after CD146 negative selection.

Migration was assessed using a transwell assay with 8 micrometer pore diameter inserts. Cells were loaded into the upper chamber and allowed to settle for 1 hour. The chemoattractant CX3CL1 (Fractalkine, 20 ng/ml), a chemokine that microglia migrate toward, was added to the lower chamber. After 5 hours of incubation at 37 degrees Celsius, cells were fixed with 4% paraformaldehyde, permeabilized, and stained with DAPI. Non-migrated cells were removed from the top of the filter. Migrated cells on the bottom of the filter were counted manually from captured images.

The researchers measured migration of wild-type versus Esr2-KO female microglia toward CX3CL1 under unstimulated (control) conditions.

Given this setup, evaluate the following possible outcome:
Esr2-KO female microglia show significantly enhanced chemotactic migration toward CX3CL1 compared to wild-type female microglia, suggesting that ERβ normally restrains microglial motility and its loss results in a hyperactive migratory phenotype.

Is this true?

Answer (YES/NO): NO